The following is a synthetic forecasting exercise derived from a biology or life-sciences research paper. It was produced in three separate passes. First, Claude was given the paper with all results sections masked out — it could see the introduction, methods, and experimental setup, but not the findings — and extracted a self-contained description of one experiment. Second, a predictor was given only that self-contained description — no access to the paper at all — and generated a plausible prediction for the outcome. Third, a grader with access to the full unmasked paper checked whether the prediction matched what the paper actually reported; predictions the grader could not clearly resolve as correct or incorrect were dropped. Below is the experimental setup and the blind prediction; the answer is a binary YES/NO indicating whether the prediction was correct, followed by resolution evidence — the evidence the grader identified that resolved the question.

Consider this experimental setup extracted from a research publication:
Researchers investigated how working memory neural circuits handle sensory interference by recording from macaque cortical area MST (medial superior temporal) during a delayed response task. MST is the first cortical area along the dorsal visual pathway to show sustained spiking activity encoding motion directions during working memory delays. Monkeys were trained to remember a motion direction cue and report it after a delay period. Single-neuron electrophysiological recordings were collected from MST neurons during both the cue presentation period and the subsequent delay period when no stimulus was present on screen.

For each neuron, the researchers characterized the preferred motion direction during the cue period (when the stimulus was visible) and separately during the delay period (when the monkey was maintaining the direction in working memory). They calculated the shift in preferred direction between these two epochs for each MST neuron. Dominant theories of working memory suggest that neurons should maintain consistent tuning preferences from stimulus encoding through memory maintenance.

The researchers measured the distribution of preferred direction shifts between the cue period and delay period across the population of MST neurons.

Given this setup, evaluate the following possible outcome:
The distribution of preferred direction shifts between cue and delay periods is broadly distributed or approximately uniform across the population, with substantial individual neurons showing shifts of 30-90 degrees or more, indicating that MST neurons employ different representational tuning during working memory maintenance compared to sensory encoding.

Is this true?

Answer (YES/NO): NO